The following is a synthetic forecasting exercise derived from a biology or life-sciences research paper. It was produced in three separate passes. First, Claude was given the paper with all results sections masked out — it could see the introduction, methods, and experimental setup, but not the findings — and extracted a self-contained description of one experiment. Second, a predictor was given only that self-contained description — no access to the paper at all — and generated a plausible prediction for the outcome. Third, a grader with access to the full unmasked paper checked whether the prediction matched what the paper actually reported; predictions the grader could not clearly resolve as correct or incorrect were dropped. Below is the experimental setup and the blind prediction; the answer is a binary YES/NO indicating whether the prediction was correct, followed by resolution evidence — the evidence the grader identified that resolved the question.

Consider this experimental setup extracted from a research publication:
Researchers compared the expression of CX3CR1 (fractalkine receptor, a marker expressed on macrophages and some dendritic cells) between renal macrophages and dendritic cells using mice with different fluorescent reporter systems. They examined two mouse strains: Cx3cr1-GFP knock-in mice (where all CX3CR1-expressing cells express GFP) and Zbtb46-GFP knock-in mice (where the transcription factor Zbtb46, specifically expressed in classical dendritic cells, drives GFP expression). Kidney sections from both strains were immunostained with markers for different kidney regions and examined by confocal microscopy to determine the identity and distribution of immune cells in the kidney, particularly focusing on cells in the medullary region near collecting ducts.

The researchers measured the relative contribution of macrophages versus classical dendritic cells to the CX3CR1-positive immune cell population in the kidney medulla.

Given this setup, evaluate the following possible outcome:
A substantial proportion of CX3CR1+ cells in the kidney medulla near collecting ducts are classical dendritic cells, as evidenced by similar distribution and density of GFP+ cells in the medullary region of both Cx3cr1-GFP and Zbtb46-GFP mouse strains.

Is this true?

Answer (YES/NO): NO